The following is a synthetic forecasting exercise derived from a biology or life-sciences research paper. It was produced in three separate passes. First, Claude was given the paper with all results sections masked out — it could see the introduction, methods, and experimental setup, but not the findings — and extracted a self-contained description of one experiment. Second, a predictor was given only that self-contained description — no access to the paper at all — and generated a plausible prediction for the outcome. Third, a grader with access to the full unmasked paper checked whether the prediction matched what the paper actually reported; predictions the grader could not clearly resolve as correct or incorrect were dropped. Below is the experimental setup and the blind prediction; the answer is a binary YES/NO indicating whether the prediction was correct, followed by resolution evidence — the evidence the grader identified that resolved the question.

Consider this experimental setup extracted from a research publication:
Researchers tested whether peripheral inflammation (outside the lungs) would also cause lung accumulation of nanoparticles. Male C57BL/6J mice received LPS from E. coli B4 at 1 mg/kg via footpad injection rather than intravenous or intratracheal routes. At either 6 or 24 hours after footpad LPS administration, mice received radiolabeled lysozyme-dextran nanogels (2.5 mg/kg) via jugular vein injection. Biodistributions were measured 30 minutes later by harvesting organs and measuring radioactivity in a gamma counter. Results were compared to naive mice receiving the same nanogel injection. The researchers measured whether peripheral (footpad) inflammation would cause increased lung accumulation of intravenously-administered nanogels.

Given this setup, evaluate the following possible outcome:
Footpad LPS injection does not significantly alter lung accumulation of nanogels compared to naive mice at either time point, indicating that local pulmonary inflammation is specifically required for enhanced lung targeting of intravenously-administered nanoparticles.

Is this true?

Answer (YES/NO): NO